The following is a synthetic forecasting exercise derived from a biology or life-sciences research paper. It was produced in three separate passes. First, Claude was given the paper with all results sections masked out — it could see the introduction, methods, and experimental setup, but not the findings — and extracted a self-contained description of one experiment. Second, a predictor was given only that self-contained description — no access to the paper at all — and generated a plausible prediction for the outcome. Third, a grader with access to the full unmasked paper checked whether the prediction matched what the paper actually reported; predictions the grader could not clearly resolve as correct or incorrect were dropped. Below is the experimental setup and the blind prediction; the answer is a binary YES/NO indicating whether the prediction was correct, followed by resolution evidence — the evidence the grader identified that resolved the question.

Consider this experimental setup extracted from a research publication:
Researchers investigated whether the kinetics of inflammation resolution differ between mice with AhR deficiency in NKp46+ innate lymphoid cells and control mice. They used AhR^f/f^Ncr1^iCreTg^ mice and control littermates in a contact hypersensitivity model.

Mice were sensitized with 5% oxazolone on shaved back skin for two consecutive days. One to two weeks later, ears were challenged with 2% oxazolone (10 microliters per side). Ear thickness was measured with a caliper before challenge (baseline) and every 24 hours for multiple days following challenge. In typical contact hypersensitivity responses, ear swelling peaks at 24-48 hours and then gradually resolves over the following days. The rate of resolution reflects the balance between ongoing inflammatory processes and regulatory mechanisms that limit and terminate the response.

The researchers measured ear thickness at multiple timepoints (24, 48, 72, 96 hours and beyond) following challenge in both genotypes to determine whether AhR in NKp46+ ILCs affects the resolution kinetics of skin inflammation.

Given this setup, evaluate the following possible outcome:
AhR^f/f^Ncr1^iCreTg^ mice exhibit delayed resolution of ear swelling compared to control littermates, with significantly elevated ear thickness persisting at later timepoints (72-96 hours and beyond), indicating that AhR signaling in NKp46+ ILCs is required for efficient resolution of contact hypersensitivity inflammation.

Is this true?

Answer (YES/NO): YES